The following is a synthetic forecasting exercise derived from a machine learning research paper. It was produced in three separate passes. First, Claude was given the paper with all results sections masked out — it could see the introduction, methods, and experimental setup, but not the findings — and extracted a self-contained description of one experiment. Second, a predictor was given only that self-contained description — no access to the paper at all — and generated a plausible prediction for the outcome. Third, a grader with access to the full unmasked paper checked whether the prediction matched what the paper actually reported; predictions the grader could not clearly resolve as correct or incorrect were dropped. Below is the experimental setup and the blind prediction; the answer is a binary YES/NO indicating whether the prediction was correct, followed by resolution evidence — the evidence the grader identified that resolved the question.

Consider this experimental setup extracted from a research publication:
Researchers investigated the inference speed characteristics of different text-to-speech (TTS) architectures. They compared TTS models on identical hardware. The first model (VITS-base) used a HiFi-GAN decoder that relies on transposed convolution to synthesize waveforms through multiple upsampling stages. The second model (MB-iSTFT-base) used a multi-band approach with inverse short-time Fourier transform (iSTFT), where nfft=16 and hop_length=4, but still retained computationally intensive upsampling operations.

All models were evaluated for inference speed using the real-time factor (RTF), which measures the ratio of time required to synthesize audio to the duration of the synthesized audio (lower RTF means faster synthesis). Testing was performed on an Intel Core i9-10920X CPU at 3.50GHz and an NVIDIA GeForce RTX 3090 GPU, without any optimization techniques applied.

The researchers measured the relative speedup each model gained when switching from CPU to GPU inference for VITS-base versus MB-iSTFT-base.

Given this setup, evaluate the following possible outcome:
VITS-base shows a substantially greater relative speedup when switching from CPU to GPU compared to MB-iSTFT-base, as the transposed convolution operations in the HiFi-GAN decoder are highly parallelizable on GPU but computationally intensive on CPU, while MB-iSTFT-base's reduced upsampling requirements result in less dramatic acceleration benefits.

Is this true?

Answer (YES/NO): YES